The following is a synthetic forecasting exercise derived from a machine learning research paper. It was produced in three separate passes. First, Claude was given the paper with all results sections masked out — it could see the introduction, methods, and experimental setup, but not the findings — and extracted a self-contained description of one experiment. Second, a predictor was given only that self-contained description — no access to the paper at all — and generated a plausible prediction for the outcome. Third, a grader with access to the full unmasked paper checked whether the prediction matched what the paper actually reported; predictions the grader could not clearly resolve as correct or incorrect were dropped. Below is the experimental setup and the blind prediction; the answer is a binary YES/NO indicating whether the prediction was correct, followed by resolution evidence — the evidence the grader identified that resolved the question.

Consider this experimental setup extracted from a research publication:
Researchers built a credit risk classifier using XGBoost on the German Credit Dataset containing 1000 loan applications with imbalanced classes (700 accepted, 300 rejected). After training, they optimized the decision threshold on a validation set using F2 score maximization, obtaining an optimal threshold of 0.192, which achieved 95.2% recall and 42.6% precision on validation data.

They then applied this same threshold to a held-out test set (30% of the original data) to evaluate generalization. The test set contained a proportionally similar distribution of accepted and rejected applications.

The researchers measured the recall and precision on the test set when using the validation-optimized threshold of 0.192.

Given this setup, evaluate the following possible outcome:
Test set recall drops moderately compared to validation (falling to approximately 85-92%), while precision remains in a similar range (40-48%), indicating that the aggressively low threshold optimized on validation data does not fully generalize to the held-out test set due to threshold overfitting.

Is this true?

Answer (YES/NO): YES